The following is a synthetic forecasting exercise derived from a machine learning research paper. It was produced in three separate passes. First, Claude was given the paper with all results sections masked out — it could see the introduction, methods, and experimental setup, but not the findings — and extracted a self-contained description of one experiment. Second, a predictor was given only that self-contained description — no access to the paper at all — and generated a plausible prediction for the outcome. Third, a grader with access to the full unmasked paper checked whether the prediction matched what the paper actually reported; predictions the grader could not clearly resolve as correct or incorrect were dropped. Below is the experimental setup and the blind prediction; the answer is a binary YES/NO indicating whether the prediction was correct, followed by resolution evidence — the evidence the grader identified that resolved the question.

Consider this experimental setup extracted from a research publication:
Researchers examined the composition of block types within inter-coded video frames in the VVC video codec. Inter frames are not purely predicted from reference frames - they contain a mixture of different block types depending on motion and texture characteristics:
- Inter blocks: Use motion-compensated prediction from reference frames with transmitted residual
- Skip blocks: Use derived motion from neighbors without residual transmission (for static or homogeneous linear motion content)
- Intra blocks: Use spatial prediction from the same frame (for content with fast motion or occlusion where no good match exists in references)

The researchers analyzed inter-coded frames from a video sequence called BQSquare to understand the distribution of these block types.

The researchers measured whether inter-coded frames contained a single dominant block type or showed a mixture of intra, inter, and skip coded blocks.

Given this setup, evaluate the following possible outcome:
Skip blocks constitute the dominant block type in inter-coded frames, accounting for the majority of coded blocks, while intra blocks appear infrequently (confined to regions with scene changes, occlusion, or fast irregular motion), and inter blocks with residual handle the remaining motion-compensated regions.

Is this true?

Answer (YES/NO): NO